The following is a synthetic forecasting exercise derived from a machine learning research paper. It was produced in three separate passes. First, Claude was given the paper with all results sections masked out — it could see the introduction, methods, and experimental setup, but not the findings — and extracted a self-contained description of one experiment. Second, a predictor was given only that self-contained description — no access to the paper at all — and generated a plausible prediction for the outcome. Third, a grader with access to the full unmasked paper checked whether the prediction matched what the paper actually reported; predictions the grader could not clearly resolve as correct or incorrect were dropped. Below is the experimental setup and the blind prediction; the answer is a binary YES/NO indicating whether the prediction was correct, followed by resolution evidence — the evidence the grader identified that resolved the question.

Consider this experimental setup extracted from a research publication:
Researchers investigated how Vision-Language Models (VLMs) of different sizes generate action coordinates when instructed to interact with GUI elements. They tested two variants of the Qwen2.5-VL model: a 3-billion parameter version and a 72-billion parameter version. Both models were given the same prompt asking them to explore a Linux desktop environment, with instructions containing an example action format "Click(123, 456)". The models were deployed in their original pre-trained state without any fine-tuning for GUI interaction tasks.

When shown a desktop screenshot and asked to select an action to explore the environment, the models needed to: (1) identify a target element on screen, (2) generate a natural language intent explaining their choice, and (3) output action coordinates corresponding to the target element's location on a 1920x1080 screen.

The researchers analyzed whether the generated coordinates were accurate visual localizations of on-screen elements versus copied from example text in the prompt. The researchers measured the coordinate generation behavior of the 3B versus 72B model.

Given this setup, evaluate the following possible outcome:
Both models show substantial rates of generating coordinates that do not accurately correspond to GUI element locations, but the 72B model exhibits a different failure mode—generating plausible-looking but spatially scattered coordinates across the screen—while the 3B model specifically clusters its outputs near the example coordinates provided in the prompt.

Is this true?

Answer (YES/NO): NO